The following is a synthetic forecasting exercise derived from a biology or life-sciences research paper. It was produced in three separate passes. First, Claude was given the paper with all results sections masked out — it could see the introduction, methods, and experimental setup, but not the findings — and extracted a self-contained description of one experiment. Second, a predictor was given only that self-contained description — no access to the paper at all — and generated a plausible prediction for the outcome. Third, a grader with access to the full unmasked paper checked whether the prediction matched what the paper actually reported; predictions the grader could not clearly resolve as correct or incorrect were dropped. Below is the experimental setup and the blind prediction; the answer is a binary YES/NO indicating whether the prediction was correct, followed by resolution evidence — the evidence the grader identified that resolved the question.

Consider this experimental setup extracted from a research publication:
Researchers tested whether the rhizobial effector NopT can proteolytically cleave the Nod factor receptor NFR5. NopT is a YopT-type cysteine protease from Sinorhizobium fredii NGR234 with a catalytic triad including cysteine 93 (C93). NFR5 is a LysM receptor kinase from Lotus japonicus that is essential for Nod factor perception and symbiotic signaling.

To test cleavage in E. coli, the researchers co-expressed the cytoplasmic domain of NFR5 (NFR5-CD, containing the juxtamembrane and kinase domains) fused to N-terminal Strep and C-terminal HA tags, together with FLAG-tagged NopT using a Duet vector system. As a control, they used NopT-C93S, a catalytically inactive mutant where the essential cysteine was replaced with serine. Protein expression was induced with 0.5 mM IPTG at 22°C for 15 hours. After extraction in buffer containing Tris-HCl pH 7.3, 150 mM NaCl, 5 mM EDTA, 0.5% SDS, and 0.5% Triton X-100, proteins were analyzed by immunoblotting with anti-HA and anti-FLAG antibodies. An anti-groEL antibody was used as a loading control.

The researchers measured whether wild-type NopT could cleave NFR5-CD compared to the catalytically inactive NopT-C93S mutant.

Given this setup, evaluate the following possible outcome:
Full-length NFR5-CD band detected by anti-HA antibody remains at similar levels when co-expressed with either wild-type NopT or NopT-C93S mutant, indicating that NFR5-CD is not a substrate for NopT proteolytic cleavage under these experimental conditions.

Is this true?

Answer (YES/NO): NO